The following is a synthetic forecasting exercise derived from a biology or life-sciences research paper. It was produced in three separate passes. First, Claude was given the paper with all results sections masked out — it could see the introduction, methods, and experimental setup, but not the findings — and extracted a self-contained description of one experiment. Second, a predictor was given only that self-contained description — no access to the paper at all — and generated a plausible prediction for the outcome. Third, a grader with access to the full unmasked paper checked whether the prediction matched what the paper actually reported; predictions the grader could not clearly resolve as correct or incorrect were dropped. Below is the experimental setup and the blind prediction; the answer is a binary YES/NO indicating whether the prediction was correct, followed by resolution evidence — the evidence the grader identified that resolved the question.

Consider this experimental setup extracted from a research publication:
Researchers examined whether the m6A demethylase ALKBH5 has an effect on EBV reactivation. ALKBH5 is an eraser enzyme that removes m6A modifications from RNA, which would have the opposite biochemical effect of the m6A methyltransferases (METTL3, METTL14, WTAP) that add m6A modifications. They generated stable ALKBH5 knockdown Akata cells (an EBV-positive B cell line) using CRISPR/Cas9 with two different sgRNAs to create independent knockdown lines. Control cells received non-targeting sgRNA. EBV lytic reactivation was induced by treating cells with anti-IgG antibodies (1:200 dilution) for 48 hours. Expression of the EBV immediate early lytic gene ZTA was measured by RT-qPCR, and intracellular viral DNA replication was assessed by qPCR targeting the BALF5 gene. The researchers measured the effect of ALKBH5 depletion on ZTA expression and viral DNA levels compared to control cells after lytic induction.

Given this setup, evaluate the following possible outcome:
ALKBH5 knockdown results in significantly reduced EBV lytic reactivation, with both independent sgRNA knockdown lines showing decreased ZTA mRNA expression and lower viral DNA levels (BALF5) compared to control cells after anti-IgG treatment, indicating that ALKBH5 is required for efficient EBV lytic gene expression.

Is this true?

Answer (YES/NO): NO